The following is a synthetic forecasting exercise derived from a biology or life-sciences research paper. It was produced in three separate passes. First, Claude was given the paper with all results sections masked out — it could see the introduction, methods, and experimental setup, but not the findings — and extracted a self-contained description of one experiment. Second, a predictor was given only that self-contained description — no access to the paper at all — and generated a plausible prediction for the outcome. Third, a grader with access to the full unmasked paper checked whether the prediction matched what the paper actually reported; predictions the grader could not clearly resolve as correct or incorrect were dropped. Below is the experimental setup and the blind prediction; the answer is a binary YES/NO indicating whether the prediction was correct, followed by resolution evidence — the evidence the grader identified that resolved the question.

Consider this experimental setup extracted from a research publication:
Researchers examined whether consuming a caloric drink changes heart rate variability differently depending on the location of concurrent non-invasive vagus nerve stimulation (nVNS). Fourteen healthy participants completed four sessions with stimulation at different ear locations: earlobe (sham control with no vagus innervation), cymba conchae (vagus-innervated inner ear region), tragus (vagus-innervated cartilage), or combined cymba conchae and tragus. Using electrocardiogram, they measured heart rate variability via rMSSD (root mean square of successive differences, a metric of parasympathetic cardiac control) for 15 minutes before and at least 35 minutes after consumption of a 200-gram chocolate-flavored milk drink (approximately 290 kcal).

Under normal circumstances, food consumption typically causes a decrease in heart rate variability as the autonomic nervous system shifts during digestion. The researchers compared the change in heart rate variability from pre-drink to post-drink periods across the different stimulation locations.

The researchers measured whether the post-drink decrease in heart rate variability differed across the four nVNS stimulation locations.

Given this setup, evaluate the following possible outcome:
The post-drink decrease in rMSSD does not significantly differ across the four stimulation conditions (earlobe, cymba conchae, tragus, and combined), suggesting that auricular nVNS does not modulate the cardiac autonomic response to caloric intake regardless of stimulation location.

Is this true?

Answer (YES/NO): NO